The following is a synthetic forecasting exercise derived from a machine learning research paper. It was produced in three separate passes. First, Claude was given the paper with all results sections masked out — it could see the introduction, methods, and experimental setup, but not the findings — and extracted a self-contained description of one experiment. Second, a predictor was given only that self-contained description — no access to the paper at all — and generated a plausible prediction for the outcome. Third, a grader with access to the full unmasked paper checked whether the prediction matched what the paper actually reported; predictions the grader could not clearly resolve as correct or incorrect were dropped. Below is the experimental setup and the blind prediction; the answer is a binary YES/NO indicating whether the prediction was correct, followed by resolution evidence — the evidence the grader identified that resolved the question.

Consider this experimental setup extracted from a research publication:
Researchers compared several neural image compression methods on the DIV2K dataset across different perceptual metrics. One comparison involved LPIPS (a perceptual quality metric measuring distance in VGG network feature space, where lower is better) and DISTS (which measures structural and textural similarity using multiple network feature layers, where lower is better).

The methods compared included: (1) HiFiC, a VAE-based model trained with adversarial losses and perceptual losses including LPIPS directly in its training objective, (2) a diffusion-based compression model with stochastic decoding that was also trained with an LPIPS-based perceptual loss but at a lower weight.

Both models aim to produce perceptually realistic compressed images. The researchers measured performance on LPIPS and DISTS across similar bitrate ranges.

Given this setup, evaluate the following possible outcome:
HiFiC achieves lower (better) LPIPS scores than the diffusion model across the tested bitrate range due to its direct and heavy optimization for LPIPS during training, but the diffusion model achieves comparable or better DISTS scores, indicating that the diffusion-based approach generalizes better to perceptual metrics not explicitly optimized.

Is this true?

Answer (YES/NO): YES